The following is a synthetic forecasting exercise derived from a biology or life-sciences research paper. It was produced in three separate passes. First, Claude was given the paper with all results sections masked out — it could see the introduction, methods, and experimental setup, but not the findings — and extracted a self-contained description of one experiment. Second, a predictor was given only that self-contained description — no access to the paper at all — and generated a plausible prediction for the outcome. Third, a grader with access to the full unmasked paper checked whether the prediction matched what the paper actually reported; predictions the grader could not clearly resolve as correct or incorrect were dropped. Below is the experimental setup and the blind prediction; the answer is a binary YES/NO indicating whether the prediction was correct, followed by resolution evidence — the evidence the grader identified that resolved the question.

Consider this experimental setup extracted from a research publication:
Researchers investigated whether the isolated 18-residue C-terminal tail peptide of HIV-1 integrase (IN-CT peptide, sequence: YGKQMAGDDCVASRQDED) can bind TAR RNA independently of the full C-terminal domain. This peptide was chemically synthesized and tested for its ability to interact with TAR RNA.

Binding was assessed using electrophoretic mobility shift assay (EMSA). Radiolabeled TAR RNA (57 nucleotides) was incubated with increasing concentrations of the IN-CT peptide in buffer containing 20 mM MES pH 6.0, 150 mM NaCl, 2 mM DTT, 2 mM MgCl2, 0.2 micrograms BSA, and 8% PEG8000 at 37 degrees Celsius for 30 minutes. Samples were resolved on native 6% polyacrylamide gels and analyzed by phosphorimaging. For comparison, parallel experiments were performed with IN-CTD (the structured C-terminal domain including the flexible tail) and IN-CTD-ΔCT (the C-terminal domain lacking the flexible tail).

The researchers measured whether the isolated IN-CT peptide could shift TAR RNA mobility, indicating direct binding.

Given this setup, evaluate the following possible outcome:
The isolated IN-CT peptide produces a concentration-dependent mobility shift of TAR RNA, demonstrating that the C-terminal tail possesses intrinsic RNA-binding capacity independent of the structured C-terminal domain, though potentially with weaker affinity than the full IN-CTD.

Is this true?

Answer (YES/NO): NO